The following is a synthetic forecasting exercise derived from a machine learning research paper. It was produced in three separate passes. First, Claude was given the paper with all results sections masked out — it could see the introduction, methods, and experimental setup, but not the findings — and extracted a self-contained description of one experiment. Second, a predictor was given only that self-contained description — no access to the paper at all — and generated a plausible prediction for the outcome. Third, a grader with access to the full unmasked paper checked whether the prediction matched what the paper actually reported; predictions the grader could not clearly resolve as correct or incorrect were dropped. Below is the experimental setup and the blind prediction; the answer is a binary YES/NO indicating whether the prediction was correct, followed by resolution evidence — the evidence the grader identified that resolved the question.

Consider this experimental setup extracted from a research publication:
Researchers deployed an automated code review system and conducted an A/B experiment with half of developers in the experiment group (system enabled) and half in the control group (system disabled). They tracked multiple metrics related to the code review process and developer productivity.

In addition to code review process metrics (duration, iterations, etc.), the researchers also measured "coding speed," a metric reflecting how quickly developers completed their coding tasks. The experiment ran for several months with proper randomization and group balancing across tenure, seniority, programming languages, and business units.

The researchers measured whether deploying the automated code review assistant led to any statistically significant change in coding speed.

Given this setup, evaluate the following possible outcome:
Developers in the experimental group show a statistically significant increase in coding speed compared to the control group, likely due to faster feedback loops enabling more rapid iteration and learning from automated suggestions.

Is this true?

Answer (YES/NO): YES